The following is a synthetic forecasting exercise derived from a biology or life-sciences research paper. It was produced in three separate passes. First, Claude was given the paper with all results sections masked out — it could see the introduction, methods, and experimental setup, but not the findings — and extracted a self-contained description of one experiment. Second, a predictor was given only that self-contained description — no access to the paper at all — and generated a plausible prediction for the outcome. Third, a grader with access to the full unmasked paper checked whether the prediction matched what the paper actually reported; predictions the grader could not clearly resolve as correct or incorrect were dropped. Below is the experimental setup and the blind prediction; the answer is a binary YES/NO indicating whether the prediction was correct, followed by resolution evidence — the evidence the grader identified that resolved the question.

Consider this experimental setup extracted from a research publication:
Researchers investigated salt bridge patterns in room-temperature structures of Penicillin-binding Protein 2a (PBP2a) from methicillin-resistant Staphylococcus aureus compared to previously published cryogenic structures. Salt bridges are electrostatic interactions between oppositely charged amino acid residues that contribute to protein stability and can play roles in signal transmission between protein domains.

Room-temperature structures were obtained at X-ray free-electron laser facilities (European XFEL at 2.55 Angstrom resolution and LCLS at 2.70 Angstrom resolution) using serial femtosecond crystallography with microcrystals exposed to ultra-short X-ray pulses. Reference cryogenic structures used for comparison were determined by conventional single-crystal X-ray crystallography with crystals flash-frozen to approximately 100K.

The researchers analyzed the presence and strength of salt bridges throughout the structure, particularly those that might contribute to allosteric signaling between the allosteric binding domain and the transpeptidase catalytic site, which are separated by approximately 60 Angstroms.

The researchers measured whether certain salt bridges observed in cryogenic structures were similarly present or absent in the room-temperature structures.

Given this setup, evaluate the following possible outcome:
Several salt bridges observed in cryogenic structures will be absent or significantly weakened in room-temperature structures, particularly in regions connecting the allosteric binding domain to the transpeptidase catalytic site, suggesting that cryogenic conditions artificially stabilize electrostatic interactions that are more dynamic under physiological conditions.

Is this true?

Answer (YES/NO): NO